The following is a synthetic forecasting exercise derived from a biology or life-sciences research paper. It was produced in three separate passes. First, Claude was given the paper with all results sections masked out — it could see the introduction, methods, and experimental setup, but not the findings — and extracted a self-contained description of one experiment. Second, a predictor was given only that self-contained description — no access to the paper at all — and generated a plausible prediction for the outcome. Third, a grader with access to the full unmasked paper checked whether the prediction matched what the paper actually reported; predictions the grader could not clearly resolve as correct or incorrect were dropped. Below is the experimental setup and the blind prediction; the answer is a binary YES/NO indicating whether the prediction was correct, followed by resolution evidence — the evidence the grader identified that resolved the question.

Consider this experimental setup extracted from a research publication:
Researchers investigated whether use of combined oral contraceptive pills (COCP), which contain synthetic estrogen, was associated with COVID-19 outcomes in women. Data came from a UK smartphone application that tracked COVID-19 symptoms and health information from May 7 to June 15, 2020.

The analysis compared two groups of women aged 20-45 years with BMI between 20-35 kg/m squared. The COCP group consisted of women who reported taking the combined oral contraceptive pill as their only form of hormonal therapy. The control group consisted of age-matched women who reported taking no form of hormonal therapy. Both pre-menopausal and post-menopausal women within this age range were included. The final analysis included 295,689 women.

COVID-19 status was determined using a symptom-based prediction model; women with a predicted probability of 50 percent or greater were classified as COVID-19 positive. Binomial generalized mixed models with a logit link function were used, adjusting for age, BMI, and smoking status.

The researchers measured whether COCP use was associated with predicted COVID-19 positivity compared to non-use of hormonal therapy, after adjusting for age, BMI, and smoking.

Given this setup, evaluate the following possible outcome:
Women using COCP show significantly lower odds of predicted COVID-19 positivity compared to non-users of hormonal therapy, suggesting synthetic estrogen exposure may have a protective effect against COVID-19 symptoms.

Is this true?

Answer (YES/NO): YES